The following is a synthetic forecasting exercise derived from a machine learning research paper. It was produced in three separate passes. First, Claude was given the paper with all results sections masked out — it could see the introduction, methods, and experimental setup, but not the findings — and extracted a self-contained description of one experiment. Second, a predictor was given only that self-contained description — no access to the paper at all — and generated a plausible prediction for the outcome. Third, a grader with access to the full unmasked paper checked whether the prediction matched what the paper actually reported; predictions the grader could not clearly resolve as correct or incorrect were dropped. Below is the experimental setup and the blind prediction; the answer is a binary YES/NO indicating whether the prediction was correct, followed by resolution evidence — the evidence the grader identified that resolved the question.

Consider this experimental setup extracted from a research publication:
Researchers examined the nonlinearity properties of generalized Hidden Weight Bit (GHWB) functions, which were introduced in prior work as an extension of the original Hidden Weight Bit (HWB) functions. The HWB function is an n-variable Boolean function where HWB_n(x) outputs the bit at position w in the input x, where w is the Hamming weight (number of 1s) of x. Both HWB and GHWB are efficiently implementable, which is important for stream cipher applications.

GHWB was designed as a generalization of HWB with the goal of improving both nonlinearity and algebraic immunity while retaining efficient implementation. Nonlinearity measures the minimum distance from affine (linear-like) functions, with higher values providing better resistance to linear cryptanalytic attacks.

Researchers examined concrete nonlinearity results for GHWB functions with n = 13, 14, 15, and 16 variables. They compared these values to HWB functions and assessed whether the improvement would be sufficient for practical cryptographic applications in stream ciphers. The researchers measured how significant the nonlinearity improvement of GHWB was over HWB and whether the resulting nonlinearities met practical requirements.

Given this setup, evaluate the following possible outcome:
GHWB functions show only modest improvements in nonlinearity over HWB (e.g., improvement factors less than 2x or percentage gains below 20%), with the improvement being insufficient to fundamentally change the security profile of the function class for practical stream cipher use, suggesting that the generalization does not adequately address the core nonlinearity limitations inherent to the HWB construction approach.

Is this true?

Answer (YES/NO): YES